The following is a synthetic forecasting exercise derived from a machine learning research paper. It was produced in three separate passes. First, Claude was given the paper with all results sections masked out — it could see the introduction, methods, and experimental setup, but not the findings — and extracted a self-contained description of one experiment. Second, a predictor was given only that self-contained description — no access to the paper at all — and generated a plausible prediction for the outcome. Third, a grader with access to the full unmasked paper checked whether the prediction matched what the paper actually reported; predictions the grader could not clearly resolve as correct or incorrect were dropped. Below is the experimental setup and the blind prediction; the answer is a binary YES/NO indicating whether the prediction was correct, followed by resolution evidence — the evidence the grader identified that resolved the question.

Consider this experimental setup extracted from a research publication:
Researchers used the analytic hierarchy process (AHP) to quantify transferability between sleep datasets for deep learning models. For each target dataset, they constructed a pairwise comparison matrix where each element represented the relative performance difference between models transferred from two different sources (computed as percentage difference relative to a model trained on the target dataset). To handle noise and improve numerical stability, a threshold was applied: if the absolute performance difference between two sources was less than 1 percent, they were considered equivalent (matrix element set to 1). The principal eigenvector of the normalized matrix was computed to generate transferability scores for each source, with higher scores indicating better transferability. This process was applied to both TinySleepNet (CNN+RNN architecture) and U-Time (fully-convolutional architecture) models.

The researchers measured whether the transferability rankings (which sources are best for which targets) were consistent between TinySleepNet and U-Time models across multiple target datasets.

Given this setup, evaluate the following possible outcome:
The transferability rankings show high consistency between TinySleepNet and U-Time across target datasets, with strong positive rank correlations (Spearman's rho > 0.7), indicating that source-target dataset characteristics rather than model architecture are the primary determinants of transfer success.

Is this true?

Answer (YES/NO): NO